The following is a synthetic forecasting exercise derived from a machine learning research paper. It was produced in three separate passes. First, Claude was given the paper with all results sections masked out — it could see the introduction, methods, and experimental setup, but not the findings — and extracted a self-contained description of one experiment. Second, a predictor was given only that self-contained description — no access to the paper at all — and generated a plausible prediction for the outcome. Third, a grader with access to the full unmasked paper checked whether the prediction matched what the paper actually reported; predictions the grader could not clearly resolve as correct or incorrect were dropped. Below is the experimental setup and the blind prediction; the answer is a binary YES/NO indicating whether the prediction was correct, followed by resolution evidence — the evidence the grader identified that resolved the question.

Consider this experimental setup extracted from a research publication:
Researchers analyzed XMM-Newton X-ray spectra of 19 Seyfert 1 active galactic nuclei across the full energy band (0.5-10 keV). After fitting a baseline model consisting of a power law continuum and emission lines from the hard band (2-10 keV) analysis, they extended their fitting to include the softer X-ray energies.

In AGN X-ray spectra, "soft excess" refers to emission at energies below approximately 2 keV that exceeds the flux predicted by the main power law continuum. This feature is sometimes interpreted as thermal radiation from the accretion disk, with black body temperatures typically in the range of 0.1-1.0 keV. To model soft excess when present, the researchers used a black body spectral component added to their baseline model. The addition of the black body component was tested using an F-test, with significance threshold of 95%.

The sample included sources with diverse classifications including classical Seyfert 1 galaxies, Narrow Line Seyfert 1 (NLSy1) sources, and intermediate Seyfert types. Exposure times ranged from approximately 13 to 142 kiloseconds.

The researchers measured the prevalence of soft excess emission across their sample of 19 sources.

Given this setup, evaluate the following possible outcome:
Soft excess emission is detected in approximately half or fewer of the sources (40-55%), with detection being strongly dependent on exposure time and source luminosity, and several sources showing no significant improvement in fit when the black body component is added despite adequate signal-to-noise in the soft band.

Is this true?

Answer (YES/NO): NO